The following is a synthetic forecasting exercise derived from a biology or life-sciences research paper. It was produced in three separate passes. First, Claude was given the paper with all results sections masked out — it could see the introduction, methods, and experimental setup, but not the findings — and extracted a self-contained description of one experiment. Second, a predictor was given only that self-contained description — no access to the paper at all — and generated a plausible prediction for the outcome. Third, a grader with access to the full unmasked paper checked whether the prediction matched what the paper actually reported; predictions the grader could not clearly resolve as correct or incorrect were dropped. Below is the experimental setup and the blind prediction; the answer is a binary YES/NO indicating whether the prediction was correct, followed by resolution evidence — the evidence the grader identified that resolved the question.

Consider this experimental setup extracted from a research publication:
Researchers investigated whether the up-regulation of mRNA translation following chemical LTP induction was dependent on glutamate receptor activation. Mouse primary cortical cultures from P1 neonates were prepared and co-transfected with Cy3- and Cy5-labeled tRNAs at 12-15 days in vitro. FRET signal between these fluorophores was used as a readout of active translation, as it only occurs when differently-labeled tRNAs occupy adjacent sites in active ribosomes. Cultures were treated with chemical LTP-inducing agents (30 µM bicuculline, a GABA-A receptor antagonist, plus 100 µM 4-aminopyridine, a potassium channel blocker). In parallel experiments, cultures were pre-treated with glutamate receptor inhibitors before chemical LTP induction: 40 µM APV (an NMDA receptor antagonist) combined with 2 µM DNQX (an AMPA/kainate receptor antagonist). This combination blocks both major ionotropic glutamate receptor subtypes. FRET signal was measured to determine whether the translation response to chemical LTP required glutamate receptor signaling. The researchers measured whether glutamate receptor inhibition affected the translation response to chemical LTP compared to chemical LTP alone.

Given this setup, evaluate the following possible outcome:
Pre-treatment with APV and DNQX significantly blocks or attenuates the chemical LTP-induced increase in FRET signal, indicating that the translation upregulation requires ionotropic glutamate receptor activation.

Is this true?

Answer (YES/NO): YES